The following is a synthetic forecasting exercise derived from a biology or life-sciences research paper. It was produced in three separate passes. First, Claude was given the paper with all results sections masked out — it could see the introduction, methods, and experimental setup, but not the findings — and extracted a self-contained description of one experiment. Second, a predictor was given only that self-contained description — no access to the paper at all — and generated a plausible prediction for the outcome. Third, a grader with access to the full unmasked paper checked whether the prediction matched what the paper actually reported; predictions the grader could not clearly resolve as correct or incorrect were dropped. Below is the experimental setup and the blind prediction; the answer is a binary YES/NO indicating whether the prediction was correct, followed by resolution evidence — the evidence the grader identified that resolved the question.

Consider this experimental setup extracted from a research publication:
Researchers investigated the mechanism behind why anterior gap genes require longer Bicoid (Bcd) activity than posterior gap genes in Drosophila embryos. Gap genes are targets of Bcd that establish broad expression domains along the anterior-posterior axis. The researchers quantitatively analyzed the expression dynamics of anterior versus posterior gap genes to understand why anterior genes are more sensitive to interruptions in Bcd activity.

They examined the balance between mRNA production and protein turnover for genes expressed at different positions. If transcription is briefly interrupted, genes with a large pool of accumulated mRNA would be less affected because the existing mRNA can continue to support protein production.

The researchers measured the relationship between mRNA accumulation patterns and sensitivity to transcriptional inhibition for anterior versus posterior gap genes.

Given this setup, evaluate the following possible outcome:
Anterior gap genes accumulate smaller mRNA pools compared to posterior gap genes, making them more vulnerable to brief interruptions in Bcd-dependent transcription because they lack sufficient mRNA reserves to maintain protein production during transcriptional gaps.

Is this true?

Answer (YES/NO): YES